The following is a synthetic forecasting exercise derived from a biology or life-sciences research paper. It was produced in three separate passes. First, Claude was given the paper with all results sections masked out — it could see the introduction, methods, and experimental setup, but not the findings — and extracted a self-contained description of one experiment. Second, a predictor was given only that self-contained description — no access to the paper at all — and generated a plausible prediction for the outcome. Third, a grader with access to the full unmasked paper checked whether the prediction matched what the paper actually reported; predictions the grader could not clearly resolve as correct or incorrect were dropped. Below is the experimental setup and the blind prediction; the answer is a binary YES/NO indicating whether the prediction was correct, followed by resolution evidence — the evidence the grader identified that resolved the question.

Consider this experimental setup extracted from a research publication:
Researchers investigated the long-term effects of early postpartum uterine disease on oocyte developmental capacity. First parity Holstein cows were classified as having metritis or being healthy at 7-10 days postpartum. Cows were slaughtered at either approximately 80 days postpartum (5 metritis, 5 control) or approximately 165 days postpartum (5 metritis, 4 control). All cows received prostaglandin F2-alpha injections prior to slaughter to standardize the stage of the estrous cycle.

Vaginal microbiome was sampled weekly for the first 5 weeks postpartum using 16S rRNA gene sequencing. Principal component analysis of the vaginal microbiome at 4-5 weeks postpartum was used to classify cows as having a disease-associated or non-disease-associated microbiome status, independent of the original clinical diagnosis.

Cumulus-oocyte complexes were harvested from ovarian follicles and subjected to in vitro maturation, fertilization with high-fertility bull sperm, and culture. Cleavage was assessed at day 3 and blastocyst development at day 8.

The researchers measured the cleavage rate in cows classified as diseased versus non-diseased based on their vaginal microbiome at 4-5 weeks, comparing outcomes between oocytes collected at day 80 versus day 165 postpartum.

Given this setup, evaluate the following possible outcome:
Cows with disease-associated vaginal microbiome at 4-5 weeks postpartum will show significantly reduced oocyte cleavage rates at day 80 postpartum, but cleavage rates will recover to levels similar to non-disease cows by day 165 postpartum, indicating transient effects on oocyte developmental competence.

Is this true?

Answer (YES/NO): YES